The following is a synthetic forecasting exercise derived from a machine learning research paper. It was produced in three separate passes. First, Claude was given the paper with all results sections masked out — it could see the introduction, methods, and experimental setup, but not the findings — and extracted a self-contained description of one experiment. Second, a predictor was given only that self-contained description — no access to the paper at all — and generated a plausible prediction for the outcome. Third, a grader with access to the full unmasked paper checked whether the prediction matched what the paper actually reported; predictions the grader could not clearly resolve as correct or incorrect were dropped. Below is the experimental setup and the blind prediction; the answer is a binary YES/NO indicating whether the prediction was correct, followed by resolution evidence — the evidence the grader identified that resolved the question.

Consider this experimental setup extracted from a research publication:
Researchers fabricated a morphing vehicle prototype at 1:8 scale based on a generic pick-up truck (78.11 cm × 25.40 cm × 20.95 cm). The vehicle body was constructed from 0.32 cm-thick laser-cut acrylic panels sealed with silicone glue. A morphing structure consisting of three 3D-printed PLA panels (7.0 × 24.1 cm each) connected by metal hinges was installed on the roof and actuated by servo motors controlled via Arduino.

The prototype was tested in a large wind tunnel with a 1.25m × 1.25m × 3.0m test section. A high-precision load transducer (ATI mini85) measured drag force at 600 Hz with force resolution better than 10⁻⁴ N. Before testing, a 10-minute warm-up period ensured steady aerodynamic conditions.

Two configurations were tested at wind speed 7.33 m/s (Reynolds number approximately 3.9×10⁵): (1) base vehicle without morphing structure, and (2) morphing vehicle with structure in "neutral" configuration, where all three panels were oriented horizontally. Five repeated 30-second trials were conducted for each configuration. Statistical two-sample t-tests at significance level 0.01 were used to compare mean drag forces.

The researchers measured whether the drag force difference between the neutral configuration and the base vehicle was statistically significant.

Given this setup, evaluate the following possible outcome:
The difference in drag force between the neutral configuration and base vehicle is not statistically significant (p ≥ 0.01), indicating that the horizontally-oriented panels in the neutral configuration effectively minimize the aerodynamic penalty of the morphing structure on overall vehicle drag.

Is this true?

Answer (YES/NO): NO